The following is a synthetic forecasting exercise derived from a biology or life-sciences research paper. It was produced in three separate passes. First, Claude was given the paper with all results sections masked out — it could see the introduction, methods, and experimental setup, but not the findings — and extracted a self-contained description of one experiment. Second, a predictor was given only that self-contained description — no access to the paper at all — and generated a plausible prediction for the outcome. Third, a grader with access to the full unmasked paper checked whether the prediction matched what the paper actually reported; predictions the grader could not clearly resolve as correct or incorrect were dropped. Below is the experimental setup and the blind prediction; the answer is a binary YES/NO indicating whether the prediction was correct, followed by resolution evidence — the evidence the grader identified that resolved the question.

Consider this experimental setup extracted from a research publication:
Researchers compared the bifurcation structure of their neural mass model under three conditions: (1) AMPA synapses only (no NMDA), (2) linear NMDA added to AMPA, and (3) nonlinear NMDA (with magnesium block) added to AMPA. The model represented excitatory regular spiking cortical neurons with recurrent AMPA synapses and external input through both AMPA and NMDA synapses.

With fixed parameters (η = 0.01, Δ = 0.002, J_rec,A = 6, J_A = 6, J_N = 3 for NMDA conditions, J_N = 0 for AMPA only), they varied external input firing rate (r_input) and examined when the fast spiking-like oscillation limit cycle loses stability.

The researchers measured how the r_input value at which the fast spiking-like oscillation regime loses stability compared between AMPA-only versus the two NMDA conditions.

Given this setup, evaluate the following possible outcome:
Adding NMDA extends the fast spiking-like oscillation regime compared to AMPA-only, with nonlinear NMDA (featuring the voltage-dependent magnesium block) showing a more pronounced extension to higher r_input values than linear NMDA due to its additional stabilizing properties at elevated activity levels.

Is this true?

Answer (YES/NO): NO